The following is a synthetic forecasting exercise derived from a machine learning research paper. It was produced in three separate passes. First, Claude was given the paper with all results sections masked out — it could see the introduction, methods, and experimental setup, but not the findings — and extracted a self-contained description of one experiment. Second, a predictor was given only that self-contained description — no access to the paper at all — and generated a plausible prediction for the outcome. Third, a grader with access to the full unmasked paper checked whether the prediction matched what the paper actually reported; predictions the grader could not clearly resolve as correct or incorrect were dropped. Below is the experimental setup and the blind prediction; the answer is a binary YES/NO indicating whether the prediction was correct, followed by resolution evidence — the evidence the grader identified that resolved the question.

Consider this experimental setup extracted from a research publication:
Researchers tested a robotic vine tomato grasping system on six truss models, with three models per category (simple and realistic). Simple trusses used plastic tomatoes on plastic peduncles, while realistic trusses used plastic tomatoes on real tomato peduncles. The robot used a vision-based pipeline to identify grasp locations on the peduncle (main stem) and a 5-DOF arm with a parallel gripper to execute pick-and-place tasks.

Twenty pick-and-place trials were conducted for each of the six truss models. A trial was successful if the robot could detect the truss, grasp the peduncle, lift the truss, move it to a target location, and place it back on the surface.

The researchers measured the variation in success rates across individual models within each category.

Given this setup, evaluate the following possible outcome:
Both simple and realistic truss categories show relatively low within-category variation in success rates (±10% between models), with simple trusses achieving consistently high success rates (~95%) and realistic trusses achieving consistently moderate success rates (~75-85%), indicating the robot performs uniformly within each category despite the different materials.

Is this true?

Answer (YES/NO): NO